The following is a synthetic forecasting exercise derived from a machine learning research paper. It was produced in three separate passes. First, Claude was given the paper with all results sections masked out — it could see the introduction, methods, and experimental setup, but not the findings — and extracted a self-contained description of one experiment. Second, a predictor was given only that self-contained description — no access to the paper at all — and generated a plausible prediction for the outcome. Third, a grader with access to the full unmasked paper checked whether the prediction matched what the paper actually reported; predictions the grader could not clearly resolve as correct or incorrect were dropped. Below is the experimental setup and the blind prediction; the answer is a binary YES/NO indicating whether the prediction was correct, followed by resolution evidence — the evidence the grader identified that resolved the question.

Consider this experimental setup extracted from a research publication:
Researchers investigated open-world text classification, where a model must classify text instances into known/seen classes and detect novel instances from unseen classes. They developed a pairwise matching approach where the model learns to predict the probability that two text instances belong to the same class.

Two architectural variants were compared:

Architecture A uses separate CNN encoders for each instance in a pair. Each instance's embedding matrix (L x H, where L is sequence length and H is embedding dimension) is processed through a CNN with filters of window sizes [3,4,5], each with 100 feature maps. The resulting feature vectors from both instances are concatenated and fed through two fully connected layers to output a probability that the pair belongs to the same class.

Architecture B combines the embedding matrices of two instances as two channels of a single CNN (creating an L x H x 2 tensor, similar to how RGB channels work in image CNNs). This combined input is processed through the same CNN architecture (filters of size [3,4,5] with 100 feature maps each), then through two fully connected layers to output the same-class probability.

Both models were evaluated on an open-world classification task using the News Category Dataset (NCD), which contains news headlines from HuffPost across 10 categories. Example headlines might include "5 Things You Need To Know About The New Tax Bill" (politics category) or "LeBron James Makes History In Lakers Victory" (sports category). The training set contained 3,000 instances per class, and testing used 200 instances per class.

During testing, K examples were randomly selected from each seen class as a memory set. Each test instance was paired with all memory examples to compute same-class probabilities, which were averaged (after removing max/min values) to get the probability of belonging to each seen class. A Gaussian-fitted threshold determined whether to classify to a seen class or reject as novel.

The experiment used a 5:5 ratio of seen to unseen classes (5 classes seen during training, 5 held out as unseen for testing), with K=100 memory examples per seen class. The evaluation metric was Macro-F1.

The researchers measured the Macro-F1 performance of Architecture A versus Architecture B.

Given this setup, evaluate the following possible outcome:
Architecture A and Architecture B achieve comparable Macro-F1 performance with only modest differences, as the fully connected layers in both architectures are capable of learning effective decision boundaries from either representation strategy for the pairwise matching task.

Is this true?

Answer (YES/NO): NO